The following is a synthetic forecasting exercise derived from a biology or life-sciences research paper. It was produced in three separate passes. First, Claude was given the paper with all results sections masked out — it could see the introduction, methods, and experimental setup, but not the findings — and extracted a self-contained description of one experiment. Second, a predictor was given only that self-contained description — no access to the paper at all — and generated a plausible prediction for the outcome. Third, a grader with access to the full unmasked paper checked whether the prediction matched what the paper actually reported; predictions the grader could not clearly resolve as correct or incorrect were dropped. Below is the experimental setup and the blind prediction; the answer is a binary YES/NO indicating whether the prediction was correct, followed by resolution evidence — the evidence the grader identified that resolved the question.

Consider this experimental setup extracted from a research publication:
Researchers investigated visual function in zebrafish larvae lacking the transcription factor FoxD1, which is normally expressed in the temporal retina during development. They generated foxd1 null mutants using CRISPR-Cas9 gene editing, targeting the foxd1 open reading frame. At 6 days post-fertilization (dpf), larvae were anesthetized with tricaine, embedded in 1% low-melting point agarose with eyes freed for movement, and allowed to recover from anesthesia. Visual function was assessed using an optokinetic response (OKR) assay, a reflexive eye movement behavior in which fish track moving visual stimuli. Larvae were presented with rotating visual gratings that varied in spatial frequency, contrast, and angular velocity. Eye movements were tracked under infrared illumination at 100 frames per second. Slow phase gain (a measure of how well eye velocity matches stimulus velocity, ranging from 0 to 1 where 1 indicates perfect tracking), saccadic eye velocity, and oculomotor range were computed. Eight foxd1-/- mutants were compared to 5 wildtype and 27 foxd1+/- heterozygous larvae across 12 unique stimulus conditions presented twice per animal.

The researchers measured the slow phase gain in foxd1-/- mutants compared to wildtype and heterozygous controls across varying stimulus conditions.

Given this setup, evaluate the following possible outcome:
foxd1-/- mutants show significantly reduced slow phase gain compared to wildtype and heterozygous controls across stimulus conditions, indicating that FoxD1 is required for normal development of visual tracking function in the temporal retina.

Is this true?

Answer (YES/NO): YES